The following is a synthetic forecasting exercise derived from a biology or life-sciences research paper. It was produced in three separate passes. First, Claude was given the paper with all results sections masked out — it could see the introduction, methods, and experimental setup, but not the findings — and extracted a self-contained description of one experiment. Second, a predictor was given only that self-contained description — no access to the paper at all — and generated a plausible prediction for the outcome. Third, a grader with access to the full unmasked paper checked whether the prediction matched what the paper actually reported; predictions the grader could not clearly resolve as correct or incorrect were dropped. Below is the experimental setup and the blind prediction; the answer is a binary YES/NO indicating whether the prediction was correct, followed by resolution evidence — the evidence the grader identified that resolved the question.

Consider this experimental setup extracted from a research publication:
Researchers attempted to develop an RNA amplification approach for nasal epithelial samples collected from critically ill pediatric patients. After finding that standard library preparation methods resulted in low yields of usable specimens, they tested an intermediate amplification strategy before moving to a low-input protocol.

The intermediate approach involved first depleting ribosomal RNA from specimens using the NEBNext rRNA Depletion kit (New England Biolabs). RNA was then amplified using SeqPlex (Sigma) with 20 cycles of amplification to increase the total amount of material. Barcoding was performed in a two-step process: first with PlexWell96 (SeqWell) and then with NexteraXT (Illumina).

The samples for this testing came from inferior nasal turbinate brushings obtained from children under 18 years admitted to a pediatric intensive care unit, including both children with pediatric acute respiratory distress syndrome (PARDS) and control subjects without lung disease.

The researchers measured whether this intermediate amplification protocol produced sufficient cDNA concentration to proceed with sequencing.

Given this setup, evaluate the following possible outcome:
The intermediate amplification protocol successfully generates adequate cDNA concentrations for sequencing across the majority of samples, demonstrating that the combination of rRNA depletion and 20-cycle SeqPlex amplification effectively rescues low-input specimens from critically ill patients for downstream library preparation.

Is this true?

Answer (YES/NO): NO